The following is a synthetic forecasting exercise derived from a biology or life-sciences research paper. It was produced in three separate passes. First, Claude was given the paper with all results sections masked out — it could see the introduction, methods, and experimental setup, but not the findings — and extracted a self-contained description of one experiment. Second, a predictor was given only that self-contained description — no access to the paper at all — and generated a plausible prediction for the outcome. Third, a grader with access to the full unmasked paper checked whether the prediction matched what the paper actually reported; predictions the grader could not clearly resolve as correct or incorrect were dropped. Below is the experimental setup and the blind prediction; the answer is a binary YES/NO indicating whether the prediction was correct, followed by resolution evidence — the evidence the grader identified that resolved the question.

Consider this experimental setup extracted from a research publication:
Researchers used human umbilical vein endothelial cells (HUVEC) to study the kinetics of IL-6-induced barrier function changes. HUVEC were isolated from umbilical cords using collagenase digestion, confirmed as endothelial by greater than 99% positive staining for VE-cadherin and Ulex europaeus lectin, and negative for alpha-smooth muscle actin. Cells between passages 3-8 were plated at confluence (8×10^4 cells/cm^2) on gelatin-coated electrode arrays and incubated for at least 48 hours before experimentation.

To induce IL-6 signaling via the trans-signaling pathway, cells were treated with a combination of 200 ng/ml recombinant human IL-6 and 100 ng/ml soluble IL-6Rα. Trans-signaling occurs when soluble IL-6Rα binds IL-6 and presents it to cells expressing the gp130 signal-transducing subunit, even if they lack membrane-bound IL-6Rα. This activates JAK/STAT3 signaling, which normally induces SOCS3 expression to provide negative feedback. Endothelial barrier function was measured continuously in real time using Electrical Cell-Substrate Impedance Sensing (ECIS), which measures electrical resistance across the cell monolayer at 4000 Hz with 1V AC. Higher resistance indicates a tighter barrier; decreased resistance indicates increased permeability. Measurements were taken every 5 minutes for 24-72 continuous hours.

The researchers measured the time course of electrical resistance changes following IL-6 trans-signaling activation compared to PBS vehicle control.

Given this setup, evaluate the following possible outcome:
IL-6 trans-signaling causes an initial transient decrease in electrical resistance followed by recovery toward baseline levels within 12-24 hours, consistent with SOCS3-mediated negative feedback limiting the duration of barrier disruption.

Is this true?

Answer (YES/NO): NO